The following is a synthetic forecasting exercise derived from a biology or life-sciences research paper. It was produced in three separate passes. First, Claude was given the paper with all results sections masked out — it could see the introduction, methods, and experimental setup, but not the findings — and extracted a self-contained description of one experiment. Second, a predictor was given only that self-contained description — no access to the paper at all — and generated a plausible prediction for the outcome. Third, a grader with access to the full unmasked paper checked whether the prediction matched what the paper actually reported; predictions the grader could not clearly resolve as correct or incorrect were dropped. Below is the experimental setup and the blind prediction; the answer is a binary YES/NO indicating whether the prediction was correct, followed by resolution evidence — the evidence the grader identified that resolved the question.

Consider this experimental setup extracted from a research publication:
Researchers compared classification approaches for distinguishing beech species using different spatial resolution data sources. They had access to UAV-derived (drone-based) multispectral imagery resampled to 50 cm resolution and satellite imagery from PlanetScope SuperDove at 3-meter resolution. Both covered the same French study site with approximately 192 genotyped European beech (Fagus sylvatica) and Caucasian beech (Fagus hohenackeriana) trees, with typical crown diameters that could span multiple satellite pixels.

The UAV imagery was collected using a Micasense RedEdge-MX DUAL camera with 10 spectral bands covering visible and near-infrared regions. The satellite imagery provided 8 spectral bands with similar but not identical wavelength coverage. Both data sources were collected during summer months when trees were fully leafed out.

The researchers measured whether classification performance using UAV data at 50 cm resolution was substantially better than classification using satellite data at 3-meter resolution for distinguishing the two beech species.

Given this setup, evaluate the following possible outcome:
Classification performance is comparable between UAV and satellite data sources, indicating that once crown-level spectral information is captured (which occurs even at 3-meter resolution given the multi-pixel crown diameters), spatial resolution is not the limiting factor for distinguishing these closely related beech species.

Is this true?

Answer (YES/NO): YES